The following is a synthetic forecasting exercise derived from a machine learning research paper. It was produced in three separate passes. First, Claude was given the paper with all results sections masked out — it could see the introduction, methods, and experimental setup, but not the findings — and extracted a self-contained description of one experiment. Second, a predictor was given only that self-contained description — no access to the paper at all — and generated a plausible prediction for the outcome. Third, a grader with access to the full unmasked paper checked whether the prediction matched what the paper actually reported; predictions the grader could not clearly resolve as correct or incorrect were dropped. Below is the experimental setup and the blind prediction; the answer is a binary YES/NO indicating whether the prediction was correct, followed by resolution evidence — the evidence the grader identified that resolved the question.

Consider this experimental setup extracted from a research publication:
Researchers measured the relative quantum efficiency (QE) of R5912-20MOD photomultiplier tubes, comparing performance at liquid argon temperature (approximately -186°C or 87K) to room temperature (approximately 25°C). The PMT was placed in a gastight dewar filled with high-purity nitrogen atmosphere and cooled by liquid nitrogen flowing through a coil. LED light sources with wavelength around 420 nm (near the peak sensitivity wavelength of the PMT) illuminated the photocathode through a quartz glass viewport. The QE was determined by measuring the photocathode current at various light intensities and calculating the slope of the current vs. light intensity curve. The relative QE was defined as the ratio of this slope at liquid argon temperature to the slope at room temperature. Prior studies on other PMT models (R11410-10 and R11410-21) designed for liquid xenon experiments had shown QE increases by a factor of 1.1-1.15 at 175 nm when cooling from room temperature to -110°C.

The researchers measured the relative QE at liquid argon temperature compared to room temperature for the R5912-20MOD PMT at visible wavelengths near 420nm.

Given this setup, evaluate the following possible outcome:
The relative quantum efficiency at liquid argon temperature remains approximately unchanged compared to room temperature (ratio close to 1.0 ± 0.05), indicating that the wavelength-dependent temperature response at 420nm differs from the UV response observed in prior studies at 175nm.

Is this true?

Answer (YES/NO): YES